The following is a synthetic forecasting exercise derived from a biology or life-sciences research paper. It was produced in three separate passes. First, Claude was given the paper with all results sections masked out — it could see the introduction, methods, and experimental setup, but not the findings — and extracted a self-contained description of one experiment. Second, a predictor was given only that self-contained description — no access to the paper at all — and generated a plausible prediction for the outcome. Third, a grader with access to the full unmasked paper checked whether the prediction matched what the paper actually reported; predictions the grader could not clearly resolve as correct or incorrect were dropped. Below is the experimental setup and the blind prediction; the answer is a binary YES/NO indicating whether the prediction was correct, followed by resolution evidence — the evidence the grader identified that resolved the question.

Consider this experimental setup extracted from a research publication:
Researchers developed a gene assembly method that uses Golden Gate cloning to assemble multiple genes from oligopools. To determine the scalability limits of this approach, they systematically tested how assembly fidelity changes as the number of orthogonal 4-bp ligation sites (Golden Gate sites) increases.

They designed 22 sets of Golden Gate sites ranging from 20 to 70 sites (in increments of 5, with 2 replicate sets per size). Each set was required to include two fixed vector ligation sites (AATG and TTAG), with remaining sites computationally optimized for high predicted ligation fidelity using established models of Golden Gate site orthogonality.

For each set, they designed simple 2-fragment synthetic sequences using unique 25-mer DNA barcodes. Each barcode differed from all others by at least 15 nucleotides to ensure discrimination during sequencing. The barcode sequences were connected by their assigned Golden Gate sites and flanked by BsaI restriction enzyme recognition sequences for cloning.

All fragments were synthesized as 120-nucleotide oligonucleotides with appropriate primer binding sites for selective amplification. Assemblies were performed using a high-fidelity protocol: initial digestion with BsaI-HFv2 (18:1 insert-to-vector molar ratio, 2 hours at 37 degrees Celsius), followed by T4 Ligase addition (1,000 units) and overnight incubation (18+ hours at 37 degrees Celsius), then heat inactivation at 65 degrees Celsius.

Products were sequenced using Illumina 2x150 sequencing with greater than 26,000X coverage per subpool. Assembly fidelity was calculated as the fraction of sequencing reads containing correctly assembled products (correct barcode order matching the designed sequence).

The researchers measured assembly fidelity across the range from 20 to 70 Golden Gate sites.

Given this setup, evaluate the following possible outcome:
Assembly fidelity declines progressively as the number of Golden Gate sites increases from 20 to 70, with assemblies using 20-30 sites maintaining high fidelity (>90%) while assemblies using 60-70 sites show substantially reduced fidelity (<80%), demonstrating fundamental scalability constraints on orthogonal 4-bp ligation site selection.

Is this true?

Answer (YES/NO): NO